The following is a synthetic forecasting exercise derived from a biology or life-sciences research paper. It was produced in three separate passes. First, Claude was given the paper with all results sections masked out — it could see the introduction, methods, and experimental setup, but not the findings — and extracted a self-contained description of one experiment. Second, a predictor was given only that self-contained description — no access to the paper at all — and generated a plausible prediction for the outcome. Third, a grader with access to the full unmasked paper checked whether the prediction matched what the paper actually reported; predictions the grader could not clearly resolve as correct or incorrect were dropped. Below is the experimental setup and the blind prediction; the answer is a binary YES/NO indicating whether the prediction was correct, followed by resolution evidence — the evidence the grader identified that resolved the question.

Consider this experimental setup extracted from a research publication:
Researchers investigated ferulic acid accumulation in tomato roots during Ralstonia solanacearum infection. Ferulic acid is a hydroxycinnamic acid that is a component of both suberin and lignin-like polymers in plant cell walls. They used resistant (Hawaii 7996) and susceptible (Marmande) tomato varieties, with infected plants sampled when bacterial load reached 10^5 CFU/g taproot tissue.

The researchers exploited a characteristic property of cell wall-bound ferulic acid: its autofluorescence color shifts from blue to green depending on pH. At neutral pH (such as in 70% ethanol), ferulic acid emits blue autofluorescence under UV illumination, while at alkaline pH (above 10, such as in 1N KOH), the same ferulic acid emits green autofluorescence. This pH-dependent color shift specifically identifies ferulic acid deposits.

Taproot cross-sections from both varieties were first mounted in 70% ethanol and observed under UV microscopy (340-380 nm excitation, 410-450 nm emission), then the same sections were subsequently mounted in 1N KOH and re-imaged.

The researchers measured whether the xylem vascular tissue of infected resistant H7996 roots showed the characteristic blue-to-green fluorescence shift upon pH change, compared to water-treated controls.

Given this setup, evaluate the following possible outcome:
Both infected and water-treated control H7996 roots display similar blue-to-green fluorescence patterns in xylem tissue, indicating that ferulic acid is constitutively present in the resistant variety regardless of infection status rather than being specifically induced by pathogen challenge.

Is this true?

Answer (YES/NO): NO